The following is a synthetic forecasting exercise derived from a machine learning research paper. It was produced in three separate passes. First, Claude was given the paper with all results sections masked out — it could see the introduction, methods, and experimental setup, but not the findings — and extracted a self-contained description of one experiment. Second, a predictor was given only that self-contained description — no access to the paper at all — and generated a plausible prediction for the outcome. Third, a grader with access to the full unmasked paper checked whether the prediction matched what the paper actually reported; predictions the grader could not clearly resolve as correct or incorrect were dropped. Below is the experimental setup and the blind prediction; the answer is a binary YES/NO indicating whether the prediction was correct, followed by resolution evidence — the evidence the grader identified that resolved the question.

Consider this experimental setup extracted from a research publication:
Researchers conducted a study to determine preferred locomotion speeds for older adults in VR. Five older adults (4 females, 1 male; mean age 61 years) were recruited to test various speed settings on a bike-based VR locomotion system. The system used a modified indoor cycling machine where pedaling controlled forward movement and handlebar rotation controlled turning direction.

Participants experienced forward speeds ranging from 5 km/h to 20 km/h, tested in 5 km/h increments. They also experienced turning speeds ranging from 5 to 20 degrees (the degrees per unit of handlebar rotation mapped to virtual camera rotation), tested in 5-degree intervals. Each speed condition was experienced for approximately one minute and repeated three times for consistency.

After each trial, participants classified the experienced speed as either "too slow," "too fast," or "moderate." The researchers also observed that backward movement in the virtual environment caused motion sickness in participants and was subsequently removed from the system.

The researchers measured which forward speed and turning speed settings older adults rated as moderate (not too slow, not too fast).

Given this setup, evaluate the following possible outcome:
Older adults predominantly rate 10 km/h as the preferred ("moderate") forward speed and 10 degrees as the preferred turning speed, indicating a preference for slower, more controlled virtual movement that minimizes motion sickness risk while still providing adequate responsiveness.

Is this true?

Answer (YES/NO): YES